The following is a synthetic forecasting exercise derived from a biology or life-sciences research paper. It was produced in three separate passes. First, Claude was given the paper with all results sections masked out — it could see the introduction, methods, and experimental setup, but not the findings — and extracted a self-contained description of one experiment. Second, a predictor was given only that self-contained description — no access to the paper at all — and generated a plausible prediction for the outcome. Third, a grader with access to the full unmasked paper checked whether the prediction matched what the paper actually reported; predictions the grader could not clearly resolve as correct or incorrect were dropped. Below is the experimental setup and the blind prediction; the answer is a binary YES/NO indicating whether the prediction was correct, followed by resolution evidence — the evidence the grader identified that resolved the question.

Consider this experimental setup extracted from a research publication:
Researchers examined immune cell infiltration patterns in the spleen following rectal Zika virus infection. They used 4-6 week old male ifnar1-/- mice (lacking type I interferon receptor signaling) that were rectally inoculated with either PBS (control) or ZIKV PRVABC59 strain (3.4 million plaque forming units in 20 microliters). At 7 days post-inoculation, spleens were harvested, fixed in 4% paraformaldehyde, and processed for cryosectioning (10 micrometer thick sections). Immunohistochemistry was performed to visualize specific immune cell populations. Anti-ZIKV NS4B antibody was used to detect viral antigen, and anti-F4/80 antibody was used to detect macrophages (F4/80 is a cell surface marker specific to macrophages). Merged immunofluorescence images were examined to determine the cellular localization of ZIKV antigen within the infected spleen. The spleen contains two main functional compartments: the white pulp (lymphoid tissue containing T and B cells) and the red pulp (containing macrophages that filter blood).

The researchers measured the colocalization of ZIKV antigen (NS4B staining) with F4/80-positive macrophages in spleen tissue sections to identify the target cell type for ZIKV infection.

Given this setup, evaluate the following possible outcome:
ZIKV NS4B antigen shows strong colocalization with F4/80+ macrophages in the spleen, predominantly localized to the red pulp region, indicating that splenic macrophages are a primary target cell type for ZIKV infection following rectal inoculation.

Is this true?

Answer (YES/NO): YES